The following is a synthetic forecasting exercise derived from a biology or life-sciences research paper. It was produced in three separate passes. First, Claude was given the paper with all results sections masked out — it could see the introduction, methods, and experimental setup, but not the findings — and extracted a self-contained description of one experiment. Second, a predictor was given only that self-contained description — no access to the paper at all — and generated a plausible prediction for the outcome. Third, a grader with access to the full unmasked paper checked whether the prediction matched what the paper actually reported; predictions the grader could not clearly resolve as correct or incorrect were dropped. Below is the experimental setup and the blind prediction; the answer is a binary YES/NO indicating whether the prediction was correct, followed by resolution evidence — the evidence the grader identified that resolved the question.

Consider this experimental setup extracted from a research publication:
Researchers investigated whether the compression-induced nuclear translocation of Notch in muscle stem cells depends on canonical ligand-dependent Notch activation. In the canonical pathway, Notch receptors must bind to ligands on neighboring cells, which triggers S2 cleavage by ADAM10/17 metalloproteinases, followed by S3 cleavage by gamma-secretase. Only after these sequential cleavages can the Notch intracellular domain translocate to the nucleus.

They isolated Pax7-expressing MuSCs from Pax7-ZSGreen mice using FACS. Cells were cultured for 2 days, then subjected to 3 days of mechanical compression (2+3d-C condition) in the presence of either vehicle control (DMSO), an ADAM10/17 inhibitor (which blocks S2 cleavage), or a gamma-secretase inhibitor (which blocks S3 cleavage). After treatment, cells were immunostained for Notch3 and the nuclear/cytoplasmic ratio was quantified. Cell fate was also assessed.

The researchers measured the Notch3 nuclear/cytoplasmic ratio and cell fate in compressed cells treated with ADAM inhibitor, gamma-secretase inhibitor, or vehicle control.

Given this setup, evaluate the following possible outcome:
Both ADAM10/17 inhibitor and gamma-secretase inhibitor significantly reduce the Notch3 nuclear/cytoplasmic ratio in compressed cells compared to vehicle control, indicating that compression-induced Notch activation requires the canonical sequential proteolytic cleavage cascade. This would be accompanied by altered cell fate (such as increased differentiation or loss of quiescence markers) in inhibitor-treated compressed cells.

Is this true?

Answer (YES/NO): NO